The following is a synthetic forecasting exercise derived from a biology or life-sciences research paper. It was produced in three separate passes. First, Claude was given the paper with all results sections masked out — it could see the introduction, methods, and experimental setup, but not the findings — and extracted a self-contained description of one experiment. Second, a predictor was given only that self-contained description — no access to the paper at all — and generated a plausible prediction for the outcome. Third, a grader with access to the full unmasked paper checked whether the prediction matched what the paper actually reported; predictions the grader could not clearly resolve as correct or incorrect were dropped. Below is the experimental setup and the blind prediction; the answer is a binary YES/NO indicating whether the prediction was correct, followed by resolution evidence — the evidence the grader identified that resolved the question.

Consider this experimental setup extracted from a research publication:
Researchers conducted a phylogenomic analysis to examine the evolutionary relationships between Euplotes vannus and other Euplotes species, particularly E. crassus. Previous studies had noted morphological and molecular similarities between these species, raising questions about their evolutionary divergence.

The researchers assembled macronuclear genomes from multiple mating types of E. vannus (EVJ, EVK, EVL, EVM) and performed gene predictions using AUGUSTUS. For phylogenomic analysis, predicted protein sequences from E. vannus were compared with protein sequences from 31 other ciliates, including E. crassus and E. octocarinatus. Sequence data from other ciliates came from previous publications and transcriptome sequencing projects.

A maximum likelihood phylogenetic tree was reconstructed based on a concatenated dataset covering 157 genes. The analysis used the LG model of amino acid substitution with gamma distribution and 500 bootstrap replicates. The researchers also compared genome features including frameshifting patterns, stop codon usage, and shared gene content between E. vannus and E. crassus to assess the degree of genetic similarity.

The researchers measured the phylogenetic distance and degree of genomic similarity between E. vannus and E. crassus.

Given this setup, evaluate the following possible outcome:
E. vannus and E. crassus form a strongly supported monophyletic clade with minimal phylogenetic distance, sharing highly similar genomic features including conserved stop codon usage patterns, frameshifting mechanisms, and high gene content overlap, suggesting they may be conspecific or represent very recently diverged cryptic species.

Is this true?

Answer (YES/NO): NO